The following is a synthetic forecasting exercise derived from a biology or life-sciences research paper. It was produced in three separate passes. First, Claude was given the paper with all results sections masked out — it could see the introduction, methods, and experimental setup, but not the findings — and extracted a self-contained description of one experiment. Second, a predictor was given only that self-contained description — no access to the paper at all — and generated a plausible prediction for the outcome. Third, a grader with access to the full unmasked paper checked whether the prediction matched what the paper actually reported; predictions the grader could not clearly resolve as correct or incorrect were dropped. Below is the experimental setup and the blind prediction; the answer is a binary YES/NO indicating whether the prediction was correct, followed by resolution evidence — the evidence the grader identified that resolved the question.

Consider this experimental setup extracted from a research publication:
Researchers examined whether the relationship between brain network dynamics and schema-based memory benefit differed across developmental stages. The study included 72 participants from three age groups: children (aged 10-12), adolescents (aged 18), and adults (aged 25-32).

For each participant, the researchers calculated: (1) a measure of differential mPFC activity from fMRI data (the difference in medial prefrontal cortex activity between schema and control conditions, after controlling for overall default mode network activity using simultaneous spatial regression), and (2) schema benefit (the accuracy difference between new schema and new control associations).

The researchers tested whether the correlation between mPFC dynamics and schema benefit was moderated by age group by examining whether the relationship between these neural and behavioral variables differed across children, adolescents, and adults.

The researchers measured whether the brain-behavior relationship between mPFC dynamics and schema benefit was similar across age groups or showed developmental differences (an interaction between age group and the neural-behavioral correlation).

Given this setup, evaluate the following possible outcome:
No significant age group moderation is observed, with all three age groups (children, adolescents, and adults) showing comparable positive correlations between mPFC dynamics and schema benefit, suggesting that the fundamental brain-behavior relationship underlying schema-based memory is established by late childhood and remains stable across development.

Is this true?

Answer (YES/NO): YES